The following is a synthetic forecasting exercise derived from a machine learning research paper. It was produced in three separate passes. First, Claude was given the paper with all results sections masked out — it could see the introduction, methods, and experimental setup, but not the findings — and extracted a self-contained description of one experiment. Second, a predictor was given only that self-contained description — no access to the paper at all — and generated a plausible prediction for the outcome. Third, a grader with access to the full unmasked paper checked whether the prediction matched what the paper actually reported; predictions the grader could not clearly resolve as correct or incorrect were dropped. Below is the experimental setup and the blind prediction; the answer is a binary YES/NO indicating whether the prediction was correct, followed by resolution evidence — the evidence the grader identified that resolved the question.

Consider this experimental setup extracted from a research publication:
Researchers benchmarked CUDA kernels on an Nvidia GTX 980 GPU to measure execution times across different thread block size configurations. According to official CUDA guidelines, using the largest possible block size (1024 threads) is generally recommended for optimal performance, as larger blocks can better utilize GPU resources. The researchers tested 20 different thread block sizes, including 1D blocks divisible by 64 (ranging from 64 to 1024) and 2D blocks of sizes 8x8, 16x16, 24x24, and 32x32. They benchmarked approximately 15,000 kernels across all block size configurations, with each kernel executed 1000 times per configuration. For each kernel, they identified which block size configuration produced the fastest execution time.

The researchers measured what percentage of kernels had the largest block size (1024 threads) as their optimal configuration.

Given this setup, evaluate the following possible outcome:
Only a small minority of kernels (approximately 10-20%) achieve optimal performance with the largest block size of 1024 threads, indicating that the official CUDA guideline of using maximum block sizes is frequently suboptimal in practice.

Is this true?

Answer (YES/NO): YES